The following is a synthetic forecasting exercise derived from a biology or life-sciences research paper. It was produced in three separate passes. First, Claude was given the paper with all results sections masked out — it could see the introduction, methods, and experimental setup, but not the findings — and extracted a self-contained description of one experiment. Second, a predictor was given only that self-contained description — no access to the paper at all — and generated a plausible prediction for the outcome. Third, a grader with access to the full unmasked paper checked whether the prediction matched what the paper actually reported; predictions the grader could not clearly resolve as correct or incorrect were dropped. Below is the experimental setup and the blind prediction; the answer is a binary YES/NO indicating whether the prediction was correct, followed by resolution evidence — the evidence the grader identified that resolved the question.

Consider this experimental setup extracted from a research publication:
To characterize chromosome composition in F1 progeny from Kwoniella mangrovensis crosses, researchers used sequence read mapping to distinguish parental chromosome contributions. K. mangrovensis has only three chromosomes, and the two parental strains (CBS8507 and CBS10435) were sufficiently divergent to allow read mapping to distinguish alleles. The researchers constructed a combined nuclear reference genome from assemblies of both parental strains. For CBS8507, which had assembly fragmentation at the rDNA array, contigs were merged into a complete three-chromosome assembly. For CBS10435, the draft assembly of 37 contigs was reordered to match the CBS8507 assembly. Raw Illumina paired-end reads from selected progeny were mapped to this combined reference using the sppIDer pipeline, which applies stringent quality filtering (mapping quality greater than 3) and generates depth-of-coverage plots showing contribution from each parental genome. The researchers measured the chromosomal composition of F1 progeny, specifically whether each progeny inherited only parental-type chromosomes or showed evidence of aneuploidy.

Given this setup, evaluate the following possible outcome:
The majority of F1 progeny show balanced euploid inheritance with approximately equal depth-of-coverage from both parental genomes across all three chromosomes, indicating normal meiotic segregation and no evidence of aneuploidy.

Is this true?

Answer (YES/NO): NO